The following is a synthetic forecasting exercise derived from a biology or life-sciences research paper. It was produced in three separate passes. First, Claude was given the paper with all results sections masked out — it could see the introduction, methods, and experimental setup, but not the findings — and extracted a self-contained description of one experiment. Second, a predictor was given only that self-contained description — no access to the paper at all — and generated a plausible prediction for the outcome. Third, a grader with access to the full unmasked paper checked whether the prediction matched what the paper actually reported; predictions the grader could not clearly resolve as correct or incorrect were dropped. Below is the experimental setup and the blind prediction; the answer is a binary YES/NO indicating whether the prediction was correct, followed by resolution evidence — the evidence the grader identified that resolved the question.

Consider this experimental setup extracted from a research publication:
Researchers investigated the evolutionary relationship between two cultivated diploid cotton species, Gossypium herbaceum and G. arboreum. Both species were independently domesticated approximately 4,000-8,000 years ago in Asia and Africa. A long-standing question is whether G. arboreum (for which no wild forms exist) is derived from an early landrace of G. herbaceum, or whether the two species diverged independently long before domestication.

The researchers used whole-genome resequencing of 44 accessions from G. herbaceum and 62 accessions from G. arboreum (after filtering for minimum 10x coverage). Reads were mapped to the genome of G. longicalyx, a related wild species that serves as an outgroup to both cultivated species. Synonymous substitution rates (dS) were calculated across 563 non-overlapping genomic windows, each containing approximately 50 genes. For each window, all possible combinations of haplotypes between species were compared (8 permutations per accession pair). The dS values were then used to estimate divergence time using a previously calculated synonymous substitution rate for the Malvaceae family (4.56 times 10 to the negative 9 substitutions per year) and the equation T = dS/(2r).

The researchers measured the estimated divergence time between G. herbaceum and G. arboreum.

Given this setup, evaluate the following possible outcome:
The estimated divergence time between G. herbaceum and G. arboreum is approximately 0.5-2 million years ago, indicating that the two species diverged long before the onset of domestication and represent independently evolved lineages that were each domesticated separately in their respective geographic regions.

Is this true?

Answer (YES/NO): YES